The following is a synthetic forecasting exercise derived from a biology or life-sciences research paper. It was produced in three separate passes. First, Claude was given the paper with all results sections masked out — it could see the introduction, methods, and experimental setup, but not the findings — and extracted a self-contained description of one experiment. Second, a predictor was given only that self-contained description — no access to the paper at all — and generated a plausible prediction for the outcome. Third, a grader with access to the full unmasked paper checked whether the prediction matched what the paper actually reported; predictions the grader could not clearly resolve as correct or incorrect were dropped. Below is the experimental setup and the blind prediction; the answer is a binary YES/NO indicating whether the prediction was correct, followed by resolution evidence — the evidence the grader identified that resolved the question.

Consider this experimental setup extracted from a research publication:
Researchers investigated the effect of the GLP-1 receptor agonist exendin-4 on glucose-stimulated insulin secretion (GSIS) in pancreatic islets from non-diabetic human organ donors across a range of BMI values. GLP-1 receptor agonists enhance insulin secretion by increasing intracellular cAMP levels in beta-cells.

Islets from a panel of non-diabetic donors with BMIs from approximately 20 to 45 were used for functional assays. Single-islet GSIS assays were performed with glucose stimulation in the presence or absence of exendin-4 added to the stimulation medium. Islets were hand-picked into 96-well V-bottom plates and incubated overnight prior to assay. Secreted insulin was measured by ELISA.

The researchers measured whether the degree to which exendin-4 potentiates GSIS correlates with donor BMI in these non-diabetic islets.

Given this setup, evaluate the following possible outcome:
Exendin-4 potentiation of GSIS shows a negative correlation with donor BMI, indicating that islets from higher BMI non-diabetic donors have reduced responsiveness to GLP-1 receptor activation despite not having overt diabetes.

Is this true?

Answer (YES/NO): YES